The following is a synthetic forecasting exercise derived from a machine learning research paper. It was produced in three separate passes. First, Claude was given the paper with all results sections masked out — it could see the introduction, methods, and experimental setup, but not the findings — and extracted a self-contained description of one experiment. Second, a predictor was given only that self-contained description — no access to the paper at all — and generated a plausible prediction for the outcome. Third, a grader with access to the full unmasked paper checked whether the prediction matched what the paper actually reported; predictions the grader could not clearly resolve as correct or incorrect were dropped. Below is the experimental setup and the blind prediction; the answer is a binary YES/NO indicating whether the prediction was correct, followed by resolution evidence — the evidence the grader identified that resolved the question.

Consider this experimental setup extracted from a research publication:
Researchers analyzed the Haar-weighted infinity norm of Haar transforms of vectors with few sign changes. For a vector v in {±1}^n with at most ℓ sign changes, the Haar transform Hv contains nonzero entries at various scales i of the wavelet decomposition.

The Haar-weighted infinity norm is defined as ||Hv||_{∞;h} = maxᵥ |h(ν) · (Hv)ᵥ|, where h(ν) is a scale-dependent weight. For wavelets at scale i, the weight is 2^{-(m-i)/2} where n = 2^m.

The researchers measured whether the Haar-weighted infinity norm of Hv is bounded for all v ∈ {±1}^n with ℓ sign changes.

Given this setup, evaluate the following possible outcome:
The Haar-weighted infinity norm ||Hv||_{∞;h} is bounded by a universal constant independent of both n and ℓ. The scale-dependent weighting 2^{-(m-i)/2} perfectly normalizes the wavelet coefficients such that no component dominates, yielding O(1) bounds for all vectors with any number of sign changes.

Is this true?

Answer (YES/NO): YES